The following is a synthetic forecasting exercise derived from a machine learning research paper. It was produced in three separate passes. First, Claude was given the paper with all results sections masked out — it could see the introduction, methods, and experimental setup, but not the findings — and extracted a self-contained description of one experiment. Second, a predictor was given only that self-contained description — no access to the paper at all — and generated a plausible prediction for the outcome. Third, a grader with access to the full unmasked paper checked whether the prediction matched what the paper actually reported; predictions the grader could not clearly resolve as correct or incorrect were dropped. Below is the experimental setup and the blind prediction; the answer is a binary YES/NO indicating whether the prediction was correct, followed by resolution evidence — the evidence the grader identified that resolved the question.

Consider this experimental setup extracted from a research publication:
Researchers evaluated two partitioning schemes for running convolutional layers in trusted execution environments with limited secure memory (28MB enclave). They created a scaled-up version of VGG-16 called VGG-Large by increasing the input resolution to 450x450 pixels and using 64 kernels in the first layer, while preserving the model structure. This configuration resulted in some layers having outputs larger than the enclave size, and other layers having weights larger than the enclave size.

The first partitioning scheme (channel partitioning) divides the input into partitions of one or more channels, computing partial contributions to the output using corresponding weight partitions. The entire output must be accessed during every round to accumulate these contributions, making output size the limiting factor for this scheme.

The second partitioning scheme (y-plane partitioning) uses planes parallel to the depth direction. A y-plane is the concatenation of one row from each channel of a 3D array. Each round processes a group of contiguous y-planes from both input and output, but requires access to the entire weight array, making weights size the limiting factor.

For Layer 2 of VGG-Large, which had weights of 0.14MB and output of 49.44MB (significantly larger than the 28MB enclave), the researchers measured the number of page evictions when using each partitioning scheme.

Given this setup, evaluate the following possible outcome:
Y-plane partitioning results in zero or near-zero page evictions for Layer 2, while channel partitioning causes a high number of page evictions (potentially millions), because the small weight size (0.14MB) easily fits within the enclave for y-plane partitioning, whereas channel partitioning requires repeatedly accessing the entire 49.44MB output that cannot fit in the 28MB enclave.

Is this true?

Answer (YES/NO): NO